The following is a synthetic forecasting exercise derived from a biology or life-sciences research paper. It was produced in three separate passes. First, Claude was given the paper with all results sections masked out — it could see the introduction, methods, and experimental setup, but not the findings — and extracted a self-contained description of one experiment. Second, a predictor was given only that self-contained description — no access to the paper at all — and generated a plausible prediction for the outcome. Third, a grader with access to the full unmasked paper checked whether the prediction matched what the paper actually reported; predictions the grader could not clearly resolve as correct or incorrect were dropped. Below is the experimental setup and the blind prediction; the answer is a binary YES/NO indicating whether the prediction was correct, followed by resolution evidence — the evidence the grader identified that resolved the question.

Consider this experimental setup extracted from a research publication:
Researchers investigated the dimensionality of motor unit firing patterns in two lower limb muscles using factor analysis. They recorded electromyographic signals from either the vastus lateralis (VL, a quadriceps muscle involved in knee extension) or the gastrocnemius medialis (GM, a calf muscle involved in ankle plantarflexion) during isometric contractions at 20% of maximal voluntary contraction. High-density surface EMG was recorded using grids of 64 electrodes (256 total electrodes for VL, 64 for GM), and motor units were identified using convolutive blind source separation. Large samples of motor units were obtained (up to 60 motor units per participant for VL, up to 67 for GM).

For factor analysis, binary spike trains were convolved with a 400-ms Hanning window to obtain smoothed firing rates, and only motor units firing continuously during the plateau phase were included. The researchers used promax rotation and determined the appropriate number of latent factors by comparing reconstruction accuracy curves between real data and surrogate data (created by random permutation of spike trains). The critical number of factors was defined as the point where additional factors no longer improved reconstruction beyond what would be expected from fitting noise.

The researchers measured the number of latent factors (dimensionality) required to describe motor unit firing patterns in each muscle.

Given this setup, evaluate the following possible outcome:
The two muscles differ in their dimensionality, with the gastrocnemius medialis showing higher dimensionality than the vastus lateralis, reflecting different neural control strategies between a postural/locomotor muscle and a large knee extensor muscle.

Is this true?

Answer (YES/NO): NO